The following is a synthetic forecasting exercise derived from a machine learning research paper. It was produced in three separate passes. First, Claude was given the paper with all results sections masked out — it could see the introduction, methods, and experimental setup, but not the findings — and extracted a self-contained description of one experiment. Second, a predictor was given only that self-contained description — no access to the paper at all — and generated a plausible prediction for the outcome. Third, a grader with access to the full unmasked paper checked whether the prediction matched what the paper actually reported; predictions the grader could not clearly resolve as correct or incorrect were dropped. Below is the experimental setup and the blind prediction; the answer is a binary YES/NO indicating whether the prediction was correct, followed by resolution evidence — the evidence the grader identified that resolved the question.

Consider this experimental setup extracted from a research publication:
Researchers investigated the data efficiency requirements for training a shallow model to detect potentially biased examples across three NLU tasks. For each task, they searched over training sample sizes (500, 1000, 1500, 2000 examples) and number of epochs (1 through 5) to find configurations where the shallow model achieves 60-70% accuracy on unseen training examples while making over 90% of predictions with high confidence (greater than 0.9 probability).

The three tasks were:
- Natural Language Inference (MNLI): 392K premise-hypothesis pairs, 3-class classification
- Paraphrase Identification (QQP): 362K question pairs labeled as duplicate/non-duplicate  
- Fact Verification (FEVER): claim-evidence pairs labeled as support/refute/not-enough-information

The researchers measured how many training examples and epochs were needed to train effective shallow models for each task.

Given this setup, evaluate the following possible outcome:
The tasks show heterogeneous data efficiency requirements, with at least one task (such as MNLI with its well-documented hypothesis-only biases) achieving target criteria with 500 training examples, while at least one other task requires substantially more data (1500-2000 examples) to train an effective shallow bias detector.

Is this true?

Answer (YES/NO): YES